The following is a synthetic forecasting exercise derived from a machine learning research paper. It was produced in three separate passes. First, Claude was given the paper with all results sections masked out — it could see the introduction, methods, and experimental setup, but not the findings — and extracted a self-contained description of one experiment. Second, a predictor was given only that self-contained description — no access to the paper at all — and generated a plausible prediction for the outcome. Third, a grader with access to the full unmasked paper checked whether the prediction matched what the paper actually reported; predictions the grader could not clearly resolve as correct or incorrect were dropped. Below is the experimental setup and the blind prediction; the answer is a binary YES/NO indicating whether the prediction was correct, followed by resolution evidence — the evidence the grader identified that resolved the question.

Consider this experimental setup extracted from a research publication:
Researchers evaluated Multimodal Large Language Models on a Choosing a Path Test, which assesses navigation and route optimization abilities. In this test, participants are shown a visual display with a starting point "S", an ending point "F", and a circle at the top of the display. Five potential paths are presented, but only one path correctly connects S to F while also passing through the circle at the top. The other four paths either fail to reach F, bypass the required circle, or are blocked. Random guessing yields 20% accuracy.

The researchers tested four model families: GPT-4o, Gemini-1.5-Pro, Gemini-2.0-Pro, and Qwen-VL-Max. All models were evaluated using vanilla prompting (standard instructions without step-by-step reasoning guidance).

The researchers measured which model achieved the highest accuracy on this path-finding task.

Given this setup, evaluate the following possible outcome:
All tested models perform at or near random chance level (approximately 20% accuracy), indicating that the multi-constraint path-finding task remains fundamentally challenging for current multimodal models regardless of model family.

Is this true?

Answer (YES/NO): NO